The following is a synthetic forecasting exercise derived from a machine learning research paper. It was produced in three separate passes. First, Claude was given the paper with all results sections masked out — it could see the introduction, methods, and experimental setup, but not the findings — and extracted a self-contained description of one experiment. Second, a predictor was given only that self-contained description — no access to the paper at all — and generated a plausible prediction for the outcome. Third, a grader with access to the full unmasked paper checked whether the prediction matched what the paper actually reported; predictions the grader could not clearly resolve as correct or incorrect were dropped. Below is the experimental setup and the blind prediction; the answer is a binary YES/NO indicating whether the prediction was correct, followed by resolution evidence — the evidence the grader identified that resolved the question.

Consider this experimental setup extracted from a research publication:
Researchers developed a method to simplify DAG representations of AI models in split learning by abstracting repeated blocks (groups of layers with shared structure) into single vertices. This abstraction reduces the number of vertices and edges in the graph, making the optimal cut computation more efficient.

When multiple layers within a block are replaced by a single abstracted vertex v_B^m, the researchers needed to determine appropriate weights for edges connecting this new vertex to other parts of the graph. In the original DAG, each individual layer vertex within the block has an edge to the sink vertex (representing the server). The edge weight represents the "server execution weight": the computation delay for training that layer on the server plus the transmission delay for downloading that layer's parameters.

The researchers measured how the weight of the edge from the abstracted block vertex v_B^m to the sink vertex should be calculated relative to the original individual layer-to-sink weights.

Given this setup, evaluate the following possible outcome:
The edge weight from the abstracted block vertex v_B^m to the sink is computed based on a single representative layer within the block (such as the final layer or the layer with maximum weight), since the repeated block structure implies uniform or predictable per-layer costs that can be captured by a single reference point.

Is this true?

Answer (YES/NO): NO